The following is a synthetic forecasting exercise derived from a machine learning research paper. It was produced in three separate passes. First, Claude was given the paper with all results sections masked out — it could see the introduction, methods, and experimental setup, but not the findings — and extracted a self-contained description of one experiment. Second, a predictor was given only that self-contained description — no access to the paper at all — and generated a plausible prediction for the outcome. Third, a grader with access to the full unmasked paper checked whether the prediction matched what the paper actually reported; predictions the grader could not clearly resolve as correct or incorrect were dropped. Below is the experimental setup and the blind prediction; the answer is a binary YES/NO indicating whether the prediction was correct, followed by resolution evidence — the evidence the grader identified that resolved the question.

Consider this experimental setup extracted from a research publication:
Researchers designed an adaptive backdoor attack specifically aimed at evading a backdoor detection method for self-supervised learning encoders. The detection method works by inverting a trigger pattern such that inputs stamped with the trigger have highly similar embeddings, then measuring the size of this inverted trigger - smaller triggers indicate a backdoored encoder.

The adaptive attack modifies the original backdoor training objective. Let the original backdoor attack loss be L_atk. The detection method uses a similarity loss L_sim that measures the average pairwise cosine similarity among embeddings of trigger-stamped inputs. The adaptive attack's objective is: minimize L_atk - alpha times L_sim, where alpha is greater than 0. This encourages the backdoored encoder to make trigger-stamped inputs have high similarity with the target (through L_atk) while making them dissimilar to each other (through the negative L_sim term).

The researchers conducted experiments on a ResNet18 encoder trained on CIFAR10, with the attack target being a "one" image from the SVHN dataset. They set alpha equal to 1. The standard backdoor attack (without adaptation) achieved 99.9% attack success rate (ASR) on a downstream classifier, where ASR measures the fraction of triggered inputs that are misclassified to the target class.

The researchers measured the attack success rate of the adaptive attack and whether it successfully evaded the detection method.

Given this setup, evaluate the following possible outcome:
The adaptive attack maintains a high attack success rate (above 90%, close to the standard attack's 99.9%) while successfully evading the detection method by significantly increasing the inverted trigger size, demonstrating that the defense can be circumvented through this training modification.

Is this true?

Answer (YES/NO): NO